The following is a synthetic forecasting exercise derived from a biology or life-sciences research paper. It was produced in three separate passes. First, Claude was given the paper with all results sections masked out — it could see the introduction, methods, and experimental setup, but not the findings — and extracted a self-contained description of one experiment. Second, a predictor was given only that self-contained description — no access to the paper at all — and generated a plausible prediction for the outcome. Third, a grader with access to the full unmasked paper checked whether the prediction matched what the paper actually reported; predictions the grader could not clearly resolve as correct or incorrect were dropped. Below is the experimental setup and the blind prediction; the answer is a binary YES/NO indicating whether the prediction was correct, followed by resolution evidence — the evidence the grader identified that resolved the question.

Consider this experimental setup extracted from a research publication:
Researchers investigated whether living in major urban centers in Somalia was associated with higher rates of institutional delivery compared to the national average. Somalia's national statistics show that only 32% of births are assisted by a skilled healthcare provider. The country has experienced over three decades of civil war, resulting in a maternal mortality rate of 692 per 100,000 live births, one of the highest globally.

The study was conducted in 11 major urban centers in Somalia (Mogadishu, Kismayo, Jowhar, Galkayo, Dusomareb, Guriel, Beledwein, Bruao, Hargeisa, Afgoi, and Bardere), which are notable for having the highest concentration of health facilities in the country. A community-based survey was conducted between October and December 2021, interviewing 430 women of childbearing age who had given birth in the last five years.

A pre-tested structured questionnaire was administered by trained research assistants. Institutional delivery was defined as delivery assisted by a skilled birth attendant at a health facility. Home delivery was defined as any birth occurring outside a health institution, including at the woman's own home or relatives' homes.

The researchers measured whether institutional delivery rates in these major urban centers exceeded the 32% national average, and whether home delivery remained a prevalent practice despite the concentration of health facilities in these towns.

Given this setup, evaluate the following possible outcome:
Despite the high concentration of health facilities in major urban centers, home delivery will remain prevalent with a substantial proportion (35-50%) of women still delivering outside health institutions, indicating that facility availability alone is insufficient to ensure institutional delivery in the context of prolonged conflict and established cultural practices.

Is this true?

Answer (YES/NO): YES